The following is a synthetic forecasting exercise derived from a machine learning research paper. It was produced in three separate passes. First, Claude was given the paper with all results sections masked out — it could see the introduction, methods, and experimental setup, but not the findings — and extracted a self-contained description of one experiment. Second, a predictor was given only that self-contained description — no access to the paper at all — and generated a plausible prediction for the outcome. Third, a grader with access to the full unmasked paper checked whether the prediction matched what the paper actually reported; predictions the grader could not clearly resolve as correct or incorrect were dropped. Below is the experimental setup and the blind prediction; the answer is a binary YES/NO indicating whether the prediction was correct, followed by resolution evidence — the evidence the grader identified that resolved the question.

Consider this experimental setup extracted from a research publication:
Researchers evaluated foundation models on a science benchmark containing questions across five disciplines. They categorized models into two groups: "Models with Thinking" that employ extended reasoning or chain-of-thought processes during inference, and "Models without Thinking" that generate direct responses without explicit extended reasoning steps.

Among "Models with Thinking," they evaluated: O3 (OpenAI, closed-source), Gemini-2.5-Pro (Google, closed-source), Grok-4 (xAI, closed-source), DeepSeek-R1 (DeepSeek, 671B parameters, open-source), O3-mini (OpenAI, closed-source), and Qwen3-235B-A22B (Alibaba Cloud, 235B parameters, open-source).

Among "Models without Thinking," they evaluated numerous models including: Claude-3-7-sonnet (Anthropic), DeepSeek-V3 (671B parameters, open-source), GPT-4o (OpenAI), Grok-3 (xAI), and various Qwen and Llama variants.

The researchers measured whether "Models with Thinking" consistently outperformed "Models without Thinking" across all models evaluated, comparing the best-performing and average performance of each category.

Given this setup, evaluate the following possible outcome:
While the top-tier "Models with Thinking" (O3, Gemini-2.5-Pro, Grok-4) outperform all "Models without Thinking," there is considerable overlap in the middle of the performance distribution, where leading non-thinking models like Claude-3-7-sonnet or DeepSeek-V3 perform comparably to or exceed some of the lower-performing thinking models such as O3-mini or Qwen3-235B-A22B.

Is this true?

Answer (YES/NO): NO